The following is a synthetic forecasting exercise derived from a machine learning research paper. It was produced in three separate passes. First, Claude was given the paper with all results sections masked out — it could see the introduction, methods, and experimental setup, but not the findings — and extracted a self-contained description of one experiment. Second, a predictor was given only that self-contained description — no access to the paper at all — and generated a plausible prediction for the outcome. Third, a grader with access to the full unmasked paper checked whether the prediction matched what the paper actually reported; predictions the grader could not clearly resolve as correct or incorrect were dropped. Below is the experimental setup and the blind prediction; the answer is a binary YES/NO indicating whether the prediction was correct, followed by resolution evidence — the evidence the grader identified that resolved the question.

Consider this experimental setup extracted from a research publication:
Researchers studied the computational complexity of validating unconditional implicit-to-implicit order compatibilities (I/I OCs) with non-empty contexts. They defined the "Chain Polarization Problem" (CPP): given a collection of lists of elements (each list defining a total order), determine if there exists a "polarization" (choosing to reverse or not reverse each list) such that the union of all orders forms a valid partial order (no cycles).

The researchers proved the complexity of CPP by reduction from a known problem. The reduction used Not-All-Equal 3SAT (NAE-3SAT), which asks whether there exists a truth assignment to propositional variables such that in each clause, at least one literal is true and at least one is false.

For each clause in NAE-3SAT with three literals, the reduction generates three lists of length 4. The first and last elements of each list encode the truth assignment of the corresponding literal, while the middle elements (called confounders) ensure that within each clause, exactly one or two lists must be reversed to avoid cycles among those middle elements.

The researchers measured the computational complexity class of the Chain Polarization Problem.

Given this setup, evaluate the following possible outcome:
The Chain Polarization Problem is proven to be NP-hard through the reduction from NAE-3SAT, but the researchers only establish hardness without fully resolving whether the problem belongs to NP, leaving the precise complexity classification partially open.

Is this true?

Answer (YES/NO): NO